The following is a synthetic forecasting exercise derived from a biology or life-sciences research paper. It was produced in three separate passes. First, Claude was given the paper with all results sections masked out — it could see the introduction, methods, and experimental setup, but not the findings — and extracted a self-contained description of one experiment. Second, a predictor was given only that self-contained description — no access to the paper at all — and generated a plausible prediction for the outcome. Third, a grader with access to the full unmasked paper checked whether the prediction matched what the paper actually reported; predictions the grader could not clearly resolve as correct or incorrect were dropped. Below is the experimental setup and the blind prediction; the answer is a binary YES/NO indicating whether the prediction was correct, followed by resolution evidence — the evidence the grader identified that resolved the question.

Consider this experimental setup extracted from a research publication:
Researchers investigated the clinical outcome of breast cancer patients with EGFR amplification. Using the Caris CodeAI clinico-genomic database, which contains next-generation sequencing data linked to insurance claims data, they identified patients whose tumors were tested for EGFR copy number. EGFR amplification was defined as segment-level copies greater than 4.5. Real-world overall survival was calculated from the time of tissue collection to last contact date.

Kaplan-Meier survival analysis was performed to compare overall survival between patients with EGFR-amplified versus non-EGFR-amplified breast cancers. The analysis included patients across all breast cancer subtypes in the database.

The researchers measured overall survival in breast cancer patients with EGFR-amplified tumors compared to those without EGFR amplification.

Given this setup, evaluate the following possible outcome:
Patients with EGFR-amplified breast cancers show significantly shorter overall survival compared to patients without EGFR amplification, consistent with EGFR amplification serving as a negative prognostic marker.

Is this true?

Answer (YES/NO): YES